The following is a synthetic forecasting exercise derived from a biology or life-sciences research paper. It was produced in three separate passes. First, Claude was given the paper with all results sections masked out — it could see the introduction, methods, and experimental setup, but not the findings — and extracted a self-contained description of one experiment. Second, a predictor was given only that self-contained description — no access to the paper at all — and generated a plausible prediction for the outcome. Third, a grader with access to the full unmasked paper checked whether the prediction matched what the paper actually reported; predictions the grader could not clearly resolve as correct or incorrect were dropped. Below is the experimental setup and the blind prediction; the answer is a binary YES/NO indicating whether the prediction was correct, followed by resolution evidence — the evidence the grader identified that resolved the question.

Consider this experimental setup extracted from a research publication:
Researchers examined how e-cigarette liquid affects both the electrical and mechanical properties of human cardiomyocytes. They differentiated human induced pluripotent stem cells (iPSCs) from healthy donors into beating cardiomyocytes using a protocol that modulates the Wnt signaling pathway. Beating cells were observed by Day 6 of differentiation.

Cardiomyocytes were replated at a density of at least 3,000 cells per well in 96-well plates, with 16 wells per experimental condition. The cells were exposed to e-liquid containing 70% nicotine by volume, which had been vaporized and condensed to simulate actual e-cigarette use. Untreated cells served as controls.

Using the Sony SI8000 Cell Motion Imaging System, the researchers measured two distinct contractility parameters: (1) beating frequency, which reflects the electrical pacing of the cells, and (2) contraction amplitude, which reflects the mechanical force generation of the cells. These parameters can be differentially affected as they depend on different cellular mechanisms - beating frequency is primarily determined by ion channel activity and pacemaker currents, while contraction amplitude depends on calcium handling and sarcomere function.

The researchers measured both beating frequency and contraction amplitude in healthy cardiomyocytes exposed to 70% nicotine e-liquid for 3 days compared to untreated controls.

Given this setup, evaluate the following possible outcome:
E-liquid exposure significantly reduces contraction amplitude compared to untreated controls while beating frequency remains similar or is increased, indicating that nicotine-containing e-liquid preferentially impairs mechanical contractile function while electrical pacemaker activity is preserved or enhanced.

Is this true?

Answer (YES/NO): NO